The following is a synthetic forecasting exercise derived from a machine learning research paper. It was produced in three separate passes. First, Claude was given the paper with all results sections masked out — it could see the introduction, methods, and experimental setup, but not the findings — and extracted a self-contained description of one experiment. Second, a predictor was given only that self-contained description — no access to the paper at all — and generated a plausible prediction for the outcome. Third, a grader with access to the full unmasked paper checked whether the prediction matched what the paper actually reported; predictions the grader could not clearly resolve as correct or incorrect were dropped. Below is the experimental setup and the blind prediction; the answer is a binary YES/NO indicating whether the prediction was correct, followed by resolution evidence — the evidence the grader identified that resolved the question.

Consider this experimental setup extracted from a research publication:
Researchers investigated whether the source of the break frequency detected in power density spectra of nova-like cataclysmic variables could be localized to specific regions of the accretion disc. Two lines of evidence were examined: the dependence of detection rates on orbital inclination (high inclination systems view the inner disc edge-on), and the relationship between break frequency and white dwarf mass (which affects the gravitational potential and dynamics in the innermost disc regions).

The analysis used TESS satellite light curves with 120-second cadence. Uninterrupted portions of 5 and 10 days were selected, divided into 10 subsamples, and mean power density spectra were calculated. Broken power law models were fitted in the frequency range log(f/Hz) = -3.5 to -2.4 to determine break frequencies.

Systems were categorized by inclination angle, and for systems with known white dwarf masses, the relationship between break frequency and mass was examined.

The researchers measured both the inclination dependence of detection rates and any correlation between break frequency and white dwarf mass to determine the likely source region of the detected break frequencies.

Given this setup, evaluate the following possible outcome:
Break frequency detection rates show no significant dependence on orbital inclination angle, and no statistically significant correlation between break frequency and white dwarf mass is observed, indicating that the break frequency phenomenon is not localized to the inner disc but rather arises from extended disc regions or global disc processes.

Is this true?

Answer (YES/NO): NO